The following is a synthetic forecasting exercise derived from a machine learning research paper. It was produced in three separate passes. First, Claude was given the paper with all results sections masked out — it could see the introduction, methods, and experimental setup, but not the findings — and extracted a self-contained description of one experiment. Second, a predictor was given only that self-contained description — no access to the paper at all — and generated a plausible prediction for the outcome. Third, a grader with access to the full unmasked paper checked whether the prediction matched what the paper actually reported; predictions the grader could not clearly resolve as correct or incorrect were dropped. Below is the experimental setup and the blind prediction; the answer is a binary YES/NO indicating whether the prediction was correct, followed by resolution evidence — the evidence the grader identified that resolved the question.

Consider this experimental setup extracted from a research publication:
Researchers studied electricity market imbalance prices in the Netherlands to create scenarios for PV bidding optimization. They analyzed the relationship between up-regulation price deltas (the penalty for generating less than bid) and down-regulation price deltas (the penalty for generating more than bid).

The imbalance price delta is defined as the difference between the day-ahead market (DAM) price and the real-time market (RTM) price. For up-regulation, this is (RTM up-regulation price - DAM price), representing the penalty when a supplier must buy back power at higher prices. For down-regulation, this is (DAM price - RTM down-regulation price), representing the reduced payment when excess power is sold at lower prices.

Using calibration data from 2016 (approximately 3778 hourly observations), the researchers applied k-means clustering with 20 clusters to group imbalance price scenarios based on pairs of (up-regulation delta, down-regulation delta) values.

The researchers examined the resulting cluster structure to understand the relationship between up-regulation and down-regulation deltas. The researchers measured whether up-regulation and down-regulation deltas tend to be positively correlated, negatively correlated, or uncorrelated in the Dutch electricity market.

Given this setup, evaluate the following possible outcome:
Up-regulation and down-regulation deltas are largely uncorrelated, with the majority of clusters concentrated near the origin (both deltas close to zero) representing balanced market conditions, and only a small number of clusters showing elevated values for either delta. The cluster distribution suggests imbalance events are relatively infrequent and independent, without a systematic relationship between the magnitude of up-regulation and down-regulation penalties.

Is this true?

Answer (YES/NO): NO